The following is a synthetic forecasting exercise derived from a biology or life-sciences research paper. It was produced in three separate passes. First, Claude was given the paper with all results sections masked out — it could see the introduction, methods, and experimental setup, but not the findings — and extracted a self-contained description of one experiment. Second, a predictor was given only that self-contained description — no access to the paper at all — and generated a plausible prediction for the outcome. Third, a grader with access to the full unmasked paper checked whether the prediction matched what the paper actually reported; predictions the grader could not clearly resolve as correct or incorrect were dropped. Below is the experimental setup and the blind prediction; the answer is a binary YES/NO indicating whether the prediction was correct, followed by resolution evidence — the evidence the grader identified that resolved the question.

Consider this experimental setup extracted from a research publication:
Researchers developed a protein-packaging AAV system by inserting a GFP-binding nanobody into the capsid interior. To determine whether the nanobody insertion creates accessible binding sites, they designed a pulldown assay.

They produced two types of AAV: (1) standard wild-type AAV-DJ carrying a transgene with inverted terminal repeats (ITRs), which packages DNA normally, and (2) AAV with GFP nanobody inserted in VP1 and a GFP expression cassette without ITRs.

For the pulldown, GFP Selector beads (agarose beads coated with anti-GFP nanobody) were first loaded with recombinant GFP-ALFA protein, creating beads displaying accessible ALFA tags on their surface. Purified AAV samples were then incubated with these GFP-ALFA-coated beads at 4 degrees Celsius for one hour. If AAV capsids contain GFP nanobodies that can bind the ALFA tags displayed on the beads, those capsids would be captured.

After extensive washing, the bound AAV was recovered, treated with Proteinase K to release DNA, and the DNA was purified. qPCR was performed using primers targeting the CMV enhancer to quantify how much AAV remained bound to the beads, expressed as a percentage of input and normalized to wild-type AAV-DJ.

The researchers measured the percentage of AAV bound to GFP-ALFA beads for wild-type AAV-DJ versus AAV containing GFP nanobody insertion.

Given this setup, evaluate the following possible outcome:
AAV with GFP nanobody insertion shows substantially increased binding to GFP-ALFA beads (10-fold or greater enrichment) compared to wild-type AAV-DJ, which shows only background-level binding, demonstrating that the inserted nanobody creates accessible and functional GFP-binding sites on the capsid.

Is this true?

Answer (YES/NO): NO